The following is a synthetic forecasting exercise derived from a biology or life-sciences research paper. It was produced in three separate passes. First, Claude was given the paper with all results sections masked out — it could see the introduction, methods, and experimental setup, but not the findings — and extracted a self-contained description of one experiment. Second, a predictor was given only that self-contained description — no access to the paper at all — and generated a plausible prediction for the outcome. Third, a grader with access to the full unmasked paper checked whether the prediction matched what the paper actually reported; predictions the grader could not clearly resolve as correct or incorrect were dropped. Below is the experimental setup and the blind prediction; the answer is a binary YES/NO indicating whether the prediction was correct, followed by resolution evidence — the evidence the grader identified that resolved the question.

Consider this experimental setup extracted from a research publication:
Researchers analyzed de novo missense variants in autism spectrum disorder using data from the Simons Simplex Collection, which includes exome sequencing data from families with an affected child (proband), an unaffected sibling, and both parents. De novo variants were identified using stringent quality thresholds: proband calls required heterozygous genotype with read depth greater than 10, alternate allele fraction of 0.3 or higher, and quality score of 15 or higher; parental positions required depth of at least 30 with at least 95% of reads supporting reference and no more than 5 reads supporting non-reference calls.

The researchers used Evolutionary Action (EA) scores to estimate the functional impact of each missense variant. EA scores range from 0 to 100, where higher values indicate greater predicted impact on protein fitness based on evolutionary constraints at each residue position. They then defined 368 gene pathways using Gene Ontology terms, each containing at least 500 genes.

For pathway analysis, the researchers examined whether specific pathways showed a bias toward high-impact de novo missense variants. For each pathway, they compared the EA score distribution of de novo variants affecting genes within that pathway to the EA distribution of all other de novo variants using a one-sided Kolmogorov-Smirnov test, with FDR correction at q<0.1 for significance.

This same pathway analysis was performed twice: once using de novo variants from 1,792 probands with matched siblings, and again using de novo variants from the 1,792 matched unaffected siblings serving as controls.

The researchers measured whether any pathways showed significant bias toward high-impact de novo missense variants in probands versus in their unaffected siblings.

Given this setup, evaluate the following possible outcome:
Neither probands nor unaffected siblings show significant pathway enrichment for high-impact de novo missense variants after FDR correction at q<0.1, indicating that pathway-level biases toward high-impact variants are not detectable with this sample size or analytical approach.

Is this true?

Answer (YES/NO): NO